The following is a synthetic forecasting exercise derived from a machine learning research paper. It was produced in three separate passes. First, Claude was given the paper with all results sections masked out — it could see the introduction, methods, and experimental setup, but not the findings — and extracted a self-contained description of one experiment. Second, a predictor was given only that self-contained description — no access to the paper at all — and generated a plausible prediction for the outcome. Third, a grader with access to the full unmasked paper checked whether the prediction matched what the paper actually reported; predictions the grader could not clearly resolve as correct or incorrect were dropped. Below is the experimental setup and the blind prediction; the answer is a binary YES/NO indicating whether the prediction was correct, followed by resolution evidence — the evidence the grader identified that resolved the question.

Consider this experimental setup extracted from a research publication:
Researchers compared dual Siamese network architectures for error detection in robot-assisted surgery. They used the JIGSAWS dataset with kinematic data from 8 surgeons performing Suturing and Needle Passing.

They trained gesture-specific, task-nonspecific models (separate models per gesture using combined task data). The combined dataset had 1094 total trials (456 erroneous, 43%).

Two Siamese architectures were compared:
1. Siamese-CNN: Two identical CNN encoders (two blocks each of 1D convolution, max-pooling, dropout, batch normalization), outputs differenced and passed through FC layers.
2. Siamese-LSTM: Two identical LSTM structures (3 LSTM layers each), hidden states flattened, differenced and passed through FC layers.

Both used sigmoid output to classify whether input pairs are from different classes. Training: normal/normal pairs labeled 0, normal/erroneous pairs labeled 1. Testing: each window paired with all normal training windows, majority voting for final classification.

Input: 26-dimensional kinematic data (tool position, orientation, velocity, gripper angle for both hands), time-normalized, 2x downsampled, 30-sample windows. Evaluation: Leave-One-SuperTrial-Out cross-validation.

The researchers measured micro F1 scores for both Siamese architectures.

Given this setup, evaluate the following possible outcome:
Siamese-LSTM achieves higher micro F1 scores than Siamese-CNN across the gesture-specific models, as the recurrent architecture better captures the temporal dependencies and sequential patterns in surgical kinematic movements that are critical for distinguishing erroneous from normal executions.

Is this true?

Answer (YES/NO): YES